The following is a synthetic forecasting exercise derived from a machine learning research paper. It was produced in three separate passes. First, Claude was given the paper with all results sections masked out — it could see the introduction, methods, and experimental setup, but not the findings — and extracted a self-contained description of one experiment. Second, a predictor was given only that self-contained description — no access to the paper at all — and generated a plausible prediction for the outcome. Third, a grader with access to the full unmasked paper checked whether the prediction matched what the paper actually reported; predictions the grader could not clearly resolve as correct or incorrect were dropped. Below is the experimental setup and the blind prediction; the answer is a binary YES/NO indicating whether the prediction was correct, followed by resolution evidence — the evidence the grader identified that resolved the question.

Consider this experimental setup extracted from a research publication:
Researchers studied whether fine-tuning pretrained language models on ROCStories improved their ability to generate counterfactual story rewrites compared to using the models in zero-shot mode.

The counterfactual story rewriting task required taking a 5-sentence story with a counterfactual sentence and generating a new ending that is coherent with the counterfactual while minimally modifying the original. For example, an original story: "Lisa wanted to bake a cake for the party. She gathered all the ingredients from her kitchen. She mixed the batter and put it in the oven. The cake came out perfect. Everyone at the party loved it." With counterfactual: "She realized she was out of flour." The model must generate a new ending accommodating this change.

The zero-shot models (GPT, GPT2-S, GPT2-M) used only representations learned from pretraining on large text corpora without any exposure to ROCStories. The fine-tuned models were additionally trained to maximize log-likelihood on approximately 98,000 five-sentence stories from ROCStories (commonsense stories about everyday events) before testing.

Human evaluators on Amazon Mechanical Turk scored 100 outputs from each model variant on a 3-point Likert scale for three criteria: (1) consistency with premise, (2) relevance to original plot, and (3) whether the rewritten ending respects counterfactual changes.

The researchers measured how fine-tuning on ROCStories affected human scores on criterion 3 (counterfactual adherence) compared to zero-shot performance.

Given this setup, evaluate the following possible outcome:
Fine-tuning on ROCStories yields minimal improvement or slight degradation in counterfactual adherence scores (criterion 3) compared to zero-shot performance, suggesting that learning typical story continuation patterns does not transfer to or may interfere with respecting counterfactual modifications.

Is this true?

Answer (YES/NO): NO